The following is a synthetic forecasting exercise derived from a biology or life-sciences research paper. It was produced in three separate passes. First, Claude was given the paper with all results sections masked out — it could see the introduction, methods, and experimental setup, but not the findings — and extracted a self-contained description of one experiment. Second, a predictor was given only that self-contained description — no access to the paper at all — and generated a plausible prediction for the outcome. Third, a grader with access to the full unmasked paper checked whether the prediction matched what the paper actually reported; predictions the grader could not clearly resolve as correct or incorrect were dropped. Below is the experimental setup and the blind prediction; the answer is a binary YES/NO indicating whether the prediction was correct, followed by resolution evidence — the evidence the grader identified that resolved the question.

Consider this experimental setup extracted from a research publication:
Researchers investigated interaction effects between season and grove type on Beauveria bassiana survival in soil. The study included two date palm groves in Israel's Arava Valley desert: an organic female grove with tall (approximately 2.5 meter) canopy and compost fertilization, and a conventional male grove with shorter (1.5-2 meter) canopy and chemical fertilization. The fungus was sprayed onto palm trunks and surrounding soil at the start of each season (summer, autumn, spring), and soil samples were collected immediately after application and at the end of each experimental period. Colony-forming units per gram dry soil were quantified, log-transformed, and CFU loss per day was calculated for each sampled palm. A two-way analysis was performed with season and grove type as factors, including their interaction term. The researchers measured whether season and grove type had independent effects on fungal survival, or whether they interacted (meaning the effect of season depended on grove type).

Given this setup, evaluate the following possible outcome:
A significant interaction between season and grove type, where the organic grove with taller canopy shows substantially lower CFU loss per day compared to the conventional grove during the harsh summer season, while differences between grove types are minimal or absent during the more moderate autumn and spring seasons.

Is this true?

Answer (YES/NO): NO